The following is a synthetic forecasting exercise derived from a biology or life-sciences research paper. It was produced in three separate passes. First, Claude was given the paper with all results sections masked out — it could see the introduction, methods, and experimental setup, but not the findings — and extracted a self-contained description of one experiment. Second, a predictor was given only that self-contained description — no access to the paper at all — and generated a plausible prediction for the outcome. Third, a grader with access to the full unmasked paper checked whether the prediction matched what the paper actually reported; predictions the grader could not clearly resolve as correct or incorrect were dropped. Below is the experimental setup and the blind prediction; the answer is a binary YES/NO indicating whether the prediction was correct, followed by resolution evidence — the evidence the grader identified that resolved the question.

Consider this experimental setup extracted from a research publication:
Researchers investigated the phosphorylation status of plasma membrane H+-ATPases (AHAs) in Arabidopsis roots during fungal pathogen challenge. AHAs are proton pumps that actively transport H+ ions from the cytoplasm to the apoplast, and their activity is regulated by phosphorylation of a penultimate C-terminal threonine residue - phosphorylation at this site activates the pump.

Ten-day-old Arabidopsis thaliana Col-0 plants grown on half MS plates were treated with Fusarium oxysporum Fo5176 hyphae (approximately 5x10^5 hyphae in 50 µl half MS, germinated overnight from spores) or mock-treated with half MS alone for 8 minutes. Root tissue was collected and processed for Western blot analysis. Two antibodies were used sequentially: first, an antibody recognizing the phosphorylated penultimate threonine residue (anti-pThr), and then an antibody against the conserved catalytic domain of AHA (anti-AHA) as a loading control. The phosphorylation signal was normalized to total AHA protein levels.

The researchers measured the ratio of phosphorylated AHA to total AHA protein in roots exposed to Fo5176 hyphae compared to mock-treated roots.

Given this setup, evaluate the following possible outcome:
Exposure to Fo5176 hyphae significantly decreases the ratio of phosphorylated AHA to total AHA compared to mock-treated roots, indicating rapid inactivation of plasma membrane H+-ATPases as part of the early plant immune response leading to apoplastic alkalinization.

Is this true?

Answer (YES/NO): NO